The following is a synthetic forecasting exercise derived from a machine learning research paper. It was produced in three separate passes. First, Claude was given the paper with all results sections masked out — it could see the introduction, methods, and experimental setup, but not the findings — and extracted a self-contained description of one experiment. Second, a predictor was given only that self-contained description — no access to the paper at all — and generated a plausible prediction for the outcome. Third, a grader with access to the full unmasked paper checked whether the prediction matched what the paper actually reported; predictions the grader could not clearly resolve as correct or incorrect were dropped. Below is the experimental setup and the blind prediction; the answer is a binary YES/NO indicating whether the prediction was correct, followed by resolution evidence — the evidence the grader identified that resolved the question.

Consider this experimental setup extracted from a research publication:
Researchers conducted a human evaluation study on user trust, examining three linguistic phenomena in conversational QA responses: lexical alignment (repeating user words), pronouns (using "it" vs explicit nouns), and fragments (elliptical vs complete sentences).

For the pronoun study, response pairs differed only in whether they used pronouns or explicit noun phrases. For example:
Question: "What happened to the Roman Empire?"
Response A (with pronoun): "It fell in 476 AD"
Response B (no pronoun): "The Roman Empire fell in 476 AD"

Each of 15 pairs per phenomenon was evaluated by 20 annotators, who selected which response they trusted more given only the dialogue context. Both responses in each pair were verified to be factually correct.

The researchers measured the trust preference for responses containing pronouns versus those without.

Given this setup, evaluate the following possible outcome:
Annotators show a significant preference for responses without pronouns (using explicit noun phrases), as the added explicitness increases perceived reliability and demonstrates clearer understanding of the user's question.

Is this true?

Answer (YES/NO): YES